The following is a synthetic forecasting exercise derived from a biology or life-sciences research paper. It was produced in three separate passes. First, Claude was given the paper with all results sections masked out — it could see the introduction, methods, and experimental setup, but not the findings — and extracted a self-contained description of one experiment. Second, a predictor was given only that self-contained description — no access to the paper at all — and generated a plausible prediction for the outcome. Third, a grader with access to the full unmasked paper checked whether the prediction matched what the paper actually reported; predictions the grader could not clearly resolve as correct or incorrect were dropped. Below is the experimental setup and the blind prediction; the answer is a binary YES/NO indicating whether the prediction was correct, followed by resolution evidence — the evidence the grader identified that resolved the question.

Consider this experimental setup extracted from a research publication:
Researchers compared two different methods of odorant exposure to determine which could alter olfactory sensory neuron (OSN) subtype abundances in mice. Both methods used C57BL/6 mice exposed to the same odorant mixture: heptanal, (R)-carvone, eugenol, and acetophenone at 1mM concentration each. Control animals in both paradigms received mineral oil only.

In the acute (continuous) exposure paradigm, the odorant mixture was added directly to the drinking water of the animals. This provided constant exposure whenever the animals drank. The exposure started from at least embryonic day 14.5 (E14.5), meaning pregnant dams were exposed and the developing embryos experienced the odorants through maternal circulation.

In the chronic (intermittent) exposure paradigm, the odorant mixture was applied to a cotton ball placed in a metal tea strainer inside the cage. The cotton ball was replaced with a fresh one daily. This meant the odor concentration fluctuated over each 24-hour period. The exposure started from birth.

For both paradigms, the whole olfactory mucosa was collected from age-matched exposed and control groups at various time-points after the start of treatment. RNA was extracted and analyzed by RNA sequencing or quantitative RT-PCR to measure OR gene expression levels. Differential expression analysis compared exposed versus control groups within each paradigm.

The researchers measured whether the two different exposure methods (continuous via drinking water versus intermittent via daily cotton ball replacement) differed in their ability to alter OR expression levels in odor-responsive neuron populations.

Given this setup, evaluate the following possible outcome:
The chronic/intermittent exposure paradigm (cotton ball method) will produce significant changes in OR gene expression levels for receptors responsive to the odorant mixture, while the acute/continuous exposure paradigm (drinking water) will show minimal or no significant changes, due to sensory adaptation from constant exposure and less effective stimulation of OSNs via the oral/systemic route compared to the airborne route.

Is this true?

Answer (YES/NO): NO